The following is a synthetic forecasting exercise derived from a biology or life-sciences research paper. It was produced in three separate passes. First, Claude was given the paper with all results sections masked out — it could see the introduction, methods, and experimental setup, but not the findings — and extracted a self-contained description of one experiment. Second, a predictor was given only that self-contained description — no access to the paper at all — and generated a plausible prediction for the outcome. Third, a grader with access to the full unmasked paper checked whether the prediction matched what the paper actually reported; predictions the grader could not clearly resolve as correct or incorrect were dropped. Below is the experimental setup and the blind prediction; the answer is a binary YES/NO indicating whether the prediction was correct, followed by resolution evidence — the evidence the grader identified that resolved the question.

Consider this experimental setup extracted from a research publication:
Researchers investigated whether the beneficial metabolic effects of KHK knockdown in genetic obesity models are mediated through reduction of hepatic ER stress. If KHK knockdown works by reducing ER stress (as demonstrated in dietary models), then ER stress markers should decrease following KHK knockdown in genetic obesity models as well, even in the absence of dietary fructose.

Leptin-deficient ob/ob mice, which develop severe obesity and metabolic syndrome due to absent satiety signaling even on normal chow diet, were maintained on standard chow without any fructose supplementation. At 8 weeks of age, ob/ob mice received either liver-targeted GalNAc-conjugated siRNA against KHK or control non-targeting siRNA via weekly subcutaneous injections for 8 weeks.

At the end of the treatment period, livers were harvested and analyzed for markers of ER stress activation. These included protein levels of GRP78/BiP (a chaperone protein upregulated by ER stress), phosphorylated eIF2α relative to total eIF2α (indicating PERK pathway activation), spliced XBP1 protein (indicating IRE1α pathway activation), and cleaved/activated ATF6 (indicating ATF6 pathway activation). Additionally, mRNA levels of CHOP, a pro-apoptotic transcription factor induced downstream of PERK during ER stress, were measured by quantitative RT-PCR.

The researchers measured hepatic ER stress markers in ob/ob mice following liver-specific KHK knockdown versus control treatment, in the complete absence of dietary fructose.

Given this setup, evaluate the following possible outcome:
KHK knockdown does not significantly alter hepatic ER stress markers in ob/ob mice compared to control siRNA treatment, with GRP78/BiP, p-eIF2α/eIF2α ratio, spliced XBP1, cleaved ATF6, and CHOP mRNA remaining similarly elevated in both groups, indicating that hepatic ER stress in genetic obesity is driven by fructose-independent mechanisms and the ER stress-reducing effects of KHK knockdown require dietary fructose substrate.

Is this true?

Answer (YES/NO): NO